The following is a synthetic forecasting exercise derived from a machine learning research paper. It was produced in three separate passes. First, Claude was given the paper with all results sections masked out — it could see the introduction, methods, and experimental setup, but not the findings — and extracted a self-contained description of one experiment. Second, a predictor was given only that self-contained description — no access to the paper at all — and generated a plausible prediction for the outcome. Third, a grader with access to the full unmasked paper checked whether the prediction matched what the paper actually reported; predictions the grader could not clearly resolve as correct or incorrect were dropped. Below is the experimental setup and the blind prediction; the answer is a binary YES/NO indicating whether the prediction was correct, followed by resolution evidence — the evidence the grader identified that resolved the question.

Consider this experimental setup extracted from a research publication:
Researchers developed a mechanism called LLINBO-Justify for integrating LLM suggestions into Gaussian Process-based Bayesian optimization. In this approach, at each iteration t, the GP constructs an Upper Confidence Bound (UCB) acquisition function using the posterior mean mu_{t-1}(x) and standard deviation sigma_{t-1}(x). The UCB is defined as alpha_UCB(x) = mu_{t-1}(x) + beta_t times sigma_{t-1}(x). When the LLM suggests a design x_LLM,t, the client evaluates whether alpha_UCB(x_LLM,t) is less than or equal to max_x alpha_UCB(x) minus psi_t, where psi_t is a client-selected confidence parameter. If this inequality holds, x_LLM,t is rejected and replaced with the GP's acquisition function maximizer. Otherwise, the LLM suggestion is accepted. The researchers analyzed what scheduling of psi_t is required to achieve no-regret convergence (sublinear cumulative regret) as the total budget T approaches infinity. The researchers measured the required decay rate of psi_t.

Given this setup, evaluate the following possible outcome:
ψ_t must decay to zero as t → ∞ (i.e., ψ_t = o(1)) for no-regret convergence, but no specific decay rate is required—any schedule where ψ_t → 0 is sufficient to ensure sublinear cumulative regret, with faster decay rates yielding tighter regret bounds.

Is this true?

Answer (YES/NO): NO